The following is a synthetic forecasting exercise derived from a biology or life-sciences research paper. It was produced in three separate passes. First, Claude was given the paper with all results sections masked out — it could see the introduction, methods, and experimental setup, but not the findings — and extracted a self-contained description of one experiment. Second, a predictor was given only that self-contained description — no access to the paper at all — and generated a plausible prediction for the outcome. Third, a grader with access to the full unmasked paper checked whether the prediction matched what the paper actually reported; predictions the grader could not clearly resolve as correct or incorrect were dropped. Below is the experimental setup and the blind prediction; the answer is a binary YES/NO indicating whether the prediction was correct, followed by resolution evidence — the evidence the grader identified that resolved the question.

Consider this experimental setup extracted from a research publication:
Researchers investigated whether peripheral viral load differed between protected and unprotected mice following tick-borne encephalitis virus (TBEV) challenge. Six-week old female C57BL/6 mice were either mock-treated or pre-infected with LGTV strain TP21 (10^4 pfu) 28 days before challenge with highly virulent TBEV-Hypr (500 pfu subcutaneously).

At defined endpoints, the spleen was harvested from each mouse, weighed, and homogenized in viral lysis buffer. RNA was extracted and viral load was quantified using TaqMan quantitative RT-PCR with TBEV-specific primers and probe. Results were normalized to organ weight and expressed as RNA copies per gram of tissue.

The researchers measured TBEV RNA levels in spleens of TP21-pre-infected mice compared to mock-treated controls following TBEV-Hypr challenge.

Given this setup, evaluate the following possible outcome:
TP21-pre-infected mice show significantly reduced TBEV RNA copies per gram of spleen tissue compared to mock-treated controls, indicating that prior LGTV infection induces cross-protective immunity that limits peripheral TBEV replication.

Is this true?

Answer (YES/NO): YES